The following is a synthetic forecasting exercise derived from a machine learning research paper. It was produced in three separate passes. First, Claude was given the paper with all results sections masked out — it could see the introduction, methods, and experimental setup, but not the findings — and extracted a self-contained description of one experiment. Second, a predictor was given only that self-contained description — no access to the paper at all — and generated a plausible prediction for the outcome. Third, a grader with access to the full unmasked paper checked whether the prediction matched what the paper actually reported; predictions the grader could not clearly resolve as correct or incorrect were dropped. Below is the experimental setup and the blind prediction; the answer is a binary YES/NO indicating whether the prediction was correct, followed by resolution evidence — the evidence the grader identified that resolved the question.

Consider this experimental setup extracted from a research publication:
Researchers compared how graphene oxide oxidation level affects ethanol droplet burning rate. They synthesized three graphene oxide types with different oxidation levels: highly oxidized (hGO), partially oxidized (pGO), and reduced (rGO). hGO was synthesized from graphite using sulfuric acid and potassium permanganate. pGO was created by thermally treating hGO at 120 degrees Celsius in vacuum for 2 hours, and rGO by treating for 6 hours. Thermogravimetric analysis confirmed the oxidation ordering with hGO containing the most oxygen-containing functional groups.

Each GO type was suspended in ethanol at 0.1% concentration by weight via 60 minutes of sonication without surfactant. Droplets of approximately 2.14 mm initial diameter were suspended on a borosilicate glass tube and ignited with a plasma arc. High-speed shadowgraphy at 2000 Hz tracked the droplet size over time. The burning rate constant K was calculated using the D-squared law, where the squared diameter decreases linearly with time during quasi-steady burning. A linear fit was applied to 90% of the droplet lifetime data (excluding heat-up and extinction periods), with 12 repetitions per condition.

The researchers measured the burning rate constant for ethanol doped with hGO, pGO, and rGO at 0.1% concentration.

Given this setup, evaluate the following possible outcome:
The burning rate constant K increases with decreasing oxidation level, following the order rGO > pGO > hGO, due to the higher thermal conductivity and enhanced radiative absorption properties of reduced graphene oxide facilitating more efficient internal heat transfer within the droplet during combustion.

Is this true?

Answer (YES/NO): YES